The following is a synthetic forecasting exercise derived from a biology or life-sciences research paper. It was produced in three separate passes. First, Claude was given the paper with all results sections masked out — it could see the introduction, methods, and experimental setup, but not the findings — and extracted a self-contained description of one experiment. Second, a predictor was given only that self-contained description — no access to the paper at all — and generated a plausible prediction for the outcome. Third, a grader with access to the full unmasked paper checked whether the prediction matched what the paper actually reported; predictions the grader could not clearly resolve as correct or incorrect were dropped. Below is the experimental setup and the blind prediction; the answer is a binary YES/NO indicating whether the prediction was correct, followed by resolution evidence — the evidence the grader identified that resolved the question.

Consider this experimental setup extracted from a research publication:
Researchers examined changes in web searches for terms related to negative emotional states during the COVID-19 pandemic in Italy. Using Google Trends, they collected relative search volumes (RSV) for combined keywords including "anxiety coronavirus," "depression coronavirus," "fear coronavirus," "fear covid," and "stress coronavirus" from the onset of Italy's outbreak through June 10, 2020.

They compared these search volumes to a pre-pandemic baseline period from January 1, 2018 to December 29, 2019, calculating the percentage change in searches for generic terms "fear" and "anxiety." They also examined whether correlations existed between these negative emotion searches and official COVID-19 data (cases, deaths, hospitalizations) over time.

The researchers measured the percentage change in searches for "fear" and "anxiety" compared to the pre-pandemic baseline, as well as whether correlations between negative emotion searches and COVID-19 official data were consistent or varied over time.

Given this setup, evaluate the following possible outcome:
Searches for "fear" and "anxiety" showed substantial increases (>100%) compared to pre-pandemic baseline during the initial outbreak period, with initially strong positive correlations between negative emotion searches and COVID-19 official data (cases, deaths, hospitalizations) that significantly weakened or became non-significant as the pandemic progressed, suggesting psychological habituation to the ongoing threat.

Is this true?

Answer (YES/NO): NO